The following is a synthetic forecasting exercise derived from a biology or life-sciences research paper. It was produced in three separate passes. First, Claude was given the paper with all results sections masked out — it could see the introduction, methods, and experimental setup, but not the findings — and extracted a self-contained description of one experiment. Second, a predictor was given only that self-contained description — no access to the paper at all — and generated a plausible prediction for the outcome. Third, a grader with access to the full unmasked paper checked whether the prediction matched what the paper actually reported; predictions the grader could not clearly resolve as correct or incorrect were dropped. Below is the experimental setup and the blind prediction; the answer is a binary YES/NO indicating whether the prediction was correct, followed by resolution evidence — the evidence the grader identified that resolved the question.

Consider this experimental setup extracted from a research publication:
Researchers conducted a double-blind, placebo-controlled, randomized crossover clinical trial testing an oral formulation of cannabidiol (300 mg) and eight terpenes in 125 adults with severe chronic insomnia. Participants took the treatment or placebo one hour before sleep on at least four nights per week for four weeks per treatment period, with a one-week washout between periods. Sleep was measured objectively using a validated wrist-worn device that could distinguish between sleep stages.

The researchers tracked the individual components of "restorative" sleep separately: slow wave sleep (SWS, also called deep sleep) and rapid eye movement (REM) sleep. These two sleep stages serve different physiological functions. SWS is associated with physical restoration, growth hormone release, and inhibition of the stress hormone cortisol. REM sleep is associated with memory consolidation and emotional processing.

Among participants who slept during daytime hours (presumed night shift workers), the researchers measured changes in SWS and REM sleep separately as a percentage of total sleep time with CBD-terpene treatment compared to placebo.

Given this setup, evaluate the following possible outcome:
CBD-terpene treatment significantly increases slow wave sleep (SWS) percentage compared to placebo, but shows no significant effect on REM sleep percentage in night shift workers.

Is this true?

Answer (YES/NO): NO